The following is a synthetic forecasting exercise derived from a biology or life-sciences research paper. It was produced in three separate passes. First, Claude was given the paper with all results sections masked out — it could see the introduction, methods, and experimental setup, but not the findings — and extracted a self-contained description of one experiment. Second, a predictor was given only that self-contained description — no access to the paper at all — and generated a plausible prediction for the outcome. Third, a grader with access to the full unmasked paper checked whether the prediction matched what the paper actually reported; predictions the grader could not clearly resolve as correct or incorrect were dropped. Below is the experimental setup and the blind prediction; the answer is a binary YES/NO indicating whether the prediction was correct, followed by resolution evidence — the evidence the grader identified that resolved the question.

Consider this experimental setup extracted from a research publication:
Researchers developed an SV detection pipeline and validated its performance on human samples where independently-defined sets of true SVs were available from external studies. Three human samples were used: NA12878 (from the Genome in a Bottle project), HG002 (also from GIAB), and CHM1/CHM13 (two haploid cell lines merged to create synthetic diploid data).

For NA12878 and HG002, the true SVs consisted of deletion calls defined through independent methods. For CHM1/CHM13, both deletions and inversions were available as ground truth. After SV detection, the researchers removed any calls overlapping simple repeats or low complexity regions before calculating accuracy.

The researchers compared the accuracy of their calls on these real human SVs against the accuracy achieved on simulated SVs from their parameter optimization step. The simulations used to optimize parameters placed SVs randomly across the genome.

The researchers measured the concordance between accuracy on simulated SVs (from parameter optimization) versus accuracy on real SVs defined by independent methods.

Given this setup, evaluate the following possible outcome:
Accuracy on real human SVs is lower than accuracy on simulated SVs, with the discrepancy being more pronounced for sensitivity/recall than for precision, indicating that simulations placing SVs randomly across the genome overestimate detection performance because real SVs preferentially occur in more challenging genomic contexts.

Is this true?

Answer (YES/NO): YES